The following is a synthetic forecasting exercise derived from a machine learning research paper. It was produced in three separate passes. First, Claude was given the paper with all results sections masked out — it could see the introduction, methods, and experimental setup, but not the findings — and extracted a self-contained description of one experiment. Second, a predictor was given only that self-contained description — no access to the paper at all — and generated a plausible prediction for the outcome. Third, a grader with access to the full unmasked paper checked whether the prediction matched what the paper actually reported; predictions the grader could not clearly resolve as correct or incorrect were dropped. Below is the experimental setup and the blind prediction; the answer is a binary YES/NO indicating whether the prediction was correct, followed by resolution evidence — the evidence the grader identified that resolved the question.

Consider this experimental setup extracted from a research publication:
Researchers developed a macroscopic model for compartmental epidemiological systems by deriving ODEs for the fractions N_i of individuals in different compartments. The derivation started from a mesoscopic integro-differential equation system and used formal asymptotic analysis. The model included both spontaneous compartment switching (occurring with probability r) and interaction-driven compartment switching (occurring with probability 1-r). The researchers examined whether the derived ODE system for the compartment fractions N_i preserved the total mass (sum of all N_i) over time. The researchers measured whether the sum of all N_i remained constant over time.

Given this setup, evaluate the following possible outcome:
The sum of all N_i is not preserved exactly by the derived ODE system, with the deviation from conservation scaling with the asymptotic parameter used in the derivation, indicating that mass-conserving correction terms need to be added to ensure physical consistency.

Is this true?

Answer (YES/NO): NO